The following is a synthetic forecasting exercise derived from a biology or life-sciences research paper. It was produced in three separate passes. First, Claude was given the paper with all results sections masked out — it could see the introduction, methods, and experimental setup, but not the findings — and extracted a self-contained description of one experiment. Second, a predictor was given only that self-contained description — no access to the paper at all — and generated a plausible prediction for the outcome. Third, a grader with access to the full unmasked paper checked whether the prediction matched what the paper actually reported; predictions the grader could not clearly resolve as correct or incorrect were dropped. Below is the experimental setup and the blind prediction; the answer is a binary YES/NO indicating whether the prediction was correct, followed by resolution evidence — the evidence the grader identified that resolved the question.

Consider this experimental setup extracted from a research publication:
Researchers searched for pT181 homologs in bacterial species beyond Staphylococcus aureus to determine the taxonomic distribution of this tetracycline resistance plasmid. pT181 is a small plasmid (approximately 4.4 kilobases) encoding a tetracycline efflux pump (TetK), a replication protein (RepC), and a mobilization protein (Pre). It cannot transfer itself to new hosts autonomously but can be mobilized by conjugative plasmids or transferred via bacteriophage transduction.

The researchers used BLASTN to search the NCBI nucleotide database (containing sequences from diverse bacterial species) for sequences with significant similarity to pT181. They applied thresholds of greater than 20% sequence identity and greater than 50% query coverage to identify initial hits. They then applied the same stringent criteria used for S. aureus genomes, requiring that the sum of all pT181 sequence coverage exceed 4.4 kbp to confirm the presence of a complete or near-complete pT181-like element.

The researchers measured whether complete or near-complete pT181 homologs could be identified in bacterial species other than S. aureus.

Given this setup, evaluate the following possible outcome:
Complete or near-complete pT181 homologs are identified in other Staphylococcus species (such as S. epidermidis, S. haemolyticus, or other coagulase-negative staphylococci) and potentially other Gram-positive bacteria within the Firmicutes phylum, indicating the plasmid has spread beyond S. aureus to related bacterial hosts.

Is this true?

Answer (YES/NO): YES